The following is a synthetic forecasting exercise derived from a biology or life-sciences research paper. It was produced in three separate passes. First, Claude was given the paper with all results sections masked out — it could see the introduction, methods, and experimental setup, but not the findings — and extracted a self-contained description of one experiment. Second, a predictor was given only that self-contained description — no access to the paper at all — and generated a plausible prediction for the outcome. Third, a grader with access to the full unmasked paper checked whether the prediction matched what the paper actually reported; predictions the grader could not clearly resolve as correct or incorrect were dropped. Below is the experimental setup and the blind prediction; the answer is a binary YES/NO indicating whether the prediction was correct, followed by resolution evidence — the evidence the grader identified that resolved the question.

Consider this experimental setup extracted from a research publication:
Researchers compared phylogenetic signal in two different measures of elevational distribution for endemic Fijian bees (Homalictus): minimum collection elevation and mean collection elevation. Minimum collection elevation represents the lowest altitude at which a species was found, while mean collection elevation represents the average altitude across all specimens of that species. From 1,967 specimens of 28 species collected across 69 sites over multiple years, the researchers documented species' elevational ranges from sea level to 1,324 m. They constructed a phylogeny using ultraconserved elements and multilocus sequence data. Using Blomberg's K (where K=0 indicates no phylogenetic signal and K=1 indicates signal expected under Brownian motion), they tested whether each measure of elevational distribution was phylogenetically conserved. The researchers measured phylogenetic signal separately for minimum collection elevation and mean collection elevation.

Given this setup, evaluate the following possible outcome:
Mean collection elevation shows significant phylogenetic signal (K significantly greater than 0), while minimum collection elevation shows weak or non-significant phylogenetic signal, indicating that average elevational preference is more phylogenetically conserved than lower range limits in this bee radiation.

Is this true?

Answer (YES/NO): NO